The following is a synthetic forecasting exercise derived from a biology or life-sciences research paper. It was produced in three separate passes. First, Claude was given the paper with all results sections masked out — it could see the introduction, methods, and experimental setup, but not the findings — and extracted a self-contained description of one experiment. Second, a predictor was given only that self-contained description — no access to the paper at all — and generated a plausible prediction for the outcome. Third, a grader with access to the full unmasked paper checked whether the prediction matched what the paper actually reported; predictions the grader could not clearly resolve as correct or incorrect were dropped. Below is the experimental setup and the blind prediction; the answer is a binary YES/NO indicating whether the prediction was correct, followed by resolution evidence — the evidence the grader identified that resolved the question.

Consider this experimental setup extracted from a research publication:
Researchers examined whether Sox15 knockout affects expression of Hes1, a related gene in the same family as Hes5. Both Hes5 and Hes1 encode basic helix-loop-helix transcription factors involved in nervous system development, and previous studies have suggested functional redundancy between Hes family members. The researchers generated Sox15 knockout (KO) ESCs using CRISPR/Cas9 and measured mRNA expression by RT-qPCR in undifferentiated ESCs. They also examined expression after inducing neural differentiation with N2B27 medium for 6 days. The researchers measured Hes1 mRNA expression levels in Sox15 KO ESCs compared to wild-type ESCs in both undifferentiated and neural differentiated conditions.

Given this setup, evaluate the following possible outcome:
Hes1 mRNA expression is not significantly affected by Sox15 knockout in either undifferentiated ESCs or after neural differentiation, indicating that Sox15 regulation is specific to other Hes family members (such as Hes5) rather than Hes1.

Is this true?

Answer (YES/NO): YES